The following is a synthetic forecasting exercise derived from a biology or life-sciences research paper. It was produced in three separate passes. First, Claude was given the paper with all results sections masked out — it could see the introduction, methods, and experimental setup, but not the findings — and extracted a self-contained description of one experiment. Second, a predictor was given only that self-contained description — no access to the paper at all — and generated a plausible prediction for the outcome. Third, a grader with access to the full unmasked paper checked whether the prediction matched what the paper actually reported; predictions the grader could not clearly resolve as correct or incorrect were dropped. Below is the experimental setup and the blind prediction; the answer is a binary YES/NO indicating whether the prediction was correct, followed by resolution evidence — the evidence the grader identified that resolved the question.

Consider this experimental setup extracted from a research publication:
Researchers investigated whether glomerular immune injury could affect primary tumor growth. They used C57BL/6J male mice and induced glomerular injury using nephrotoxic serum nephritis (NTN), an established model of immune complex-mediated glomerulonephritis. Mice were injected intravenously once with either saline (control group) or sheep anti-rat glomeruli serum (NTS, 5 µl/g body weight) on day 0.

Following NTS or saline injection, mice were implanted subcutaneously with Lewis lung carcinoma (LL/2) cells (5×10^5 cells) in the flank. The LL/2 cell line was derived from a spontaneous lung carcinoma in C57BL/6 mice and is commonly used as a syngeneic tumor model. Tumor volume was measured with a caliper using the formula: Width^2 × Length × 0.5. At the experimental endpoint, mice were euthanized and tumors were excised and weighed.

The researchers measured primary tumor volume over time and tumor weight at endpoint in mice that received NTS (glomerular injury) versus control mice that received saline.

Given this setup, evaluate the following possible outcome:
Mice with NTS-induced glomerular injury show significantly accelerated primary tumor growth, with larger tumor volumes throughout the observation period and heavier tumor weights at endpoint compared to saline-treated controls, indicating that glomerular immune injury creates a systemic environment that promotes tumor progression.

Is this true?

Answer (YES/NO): NO